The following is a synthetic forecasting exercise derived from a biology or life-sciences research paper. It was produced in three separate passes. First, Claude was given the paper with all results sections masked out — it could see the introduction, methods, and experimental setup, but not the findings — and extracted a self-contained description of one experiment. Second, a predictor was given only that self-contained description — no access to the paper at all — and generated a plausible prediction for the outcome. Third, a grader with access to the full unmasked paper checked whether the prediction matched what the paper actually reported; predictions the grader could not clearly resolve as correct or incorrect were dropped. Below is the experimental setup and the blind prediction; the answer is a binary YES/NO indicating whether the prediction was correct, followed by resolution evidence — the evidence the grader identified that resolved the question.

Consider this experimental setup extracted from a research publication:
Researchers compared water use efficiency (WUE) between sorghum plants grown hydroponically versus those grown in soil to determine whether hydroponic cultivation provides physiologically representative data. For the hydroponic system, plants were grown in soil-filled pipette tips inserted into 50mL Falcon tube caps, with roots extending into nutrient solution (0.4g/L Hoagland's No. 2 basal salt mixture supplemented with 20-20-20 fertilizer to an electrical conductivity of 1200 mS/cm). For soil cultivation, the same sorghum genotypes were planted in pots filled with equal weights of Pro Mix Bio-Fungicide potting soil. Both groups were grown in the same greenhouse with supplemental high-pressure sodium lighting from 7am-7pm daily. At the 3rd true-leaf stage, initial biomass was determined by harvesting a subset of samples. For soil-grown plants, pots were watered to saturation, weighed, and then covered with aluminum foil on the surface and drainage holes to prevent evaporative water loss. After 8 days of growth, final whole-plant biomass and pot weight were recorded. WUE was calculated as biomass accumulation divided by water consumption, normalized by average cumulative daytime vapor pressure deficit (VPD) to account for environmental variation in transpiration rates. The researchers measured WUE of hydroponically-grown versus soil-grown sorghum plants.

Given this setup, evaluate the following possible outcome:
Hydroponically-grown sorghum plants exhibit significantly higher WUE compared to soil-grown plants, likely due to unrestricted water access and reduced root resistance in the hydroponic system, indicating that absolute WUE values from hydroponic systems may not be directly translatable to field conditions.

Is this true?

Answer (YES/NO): NO